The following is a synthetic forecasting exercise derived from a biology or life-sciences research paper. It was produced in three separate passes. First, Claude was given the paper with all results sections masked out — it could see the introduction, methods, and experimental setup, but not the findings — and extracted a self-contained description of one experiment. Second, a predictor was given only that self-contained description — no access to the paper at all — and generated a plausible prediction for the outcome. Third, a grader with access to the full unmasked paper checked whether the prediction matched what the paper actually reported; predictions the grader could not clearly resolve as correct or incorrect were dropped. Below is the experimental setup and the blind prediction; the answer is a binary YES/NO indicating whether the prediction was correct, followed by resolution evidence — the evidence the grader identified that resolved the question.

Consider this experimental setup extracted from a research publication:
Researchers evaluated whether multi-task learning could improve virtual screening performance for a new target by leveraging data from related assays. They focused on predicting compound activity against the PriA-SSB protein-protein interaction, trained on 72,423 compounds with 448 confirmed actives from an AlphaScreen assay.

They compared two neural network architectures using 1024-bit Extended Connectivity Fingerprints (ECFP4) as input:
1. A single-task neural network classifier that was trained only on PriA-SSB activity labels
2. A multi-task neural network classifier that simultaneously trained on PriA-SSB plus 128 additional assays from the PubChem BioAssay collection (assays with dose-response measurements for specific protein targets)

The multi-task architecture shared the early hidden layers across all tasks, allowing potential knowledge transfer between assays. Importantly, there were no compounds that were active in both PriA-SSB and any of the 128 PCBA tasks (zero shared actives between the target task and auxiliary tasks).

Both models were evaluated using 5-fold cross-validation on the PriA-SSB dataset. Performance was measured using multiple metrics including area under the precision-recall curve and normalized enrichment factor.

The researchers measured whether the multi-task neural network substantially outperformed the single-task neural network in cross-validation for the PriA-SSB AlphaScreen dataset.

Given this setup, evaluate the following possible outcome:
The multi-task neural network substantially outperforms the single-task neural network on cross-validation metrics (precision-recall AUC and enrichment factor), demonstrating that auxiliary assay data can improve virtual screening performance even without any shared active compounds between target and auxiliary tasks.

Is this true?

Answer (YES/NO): NO